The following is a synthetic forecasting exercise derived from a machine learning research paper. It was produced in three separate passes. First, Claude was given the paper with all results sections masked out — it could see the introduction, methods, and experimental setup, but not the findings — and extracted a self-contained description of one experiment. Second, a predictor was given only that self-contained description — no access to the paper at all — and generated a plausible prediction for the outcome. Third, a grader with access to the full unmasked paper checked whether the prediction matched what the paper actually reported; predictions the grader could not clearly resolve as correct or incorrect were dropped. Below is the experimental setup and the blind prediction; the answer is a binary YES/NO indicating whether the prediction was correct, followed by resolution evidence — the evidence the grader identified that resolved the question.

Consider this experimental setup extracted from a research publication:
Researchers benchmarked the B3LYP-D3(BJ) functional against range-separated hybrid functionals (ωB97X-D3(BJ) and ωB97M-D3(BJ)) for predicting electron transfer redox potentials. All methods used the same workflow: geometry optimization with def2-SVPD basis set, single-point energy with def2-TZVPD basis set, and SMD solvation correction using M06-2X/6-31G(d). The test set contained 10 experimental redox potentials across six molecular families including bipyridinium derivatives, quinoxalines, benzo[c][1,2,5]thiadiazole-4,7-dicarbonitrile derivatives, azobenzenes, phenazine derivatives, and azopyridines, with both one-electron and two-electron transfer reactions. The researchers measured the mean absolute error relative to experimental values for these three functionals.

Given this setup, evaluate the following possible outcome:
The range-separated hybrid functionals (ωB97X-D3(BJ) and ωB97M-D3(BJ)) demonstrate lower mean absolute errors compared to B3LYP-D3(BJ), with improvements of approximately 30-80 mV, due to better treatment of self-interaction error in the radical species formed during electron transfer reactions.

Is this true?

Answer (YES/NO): NO